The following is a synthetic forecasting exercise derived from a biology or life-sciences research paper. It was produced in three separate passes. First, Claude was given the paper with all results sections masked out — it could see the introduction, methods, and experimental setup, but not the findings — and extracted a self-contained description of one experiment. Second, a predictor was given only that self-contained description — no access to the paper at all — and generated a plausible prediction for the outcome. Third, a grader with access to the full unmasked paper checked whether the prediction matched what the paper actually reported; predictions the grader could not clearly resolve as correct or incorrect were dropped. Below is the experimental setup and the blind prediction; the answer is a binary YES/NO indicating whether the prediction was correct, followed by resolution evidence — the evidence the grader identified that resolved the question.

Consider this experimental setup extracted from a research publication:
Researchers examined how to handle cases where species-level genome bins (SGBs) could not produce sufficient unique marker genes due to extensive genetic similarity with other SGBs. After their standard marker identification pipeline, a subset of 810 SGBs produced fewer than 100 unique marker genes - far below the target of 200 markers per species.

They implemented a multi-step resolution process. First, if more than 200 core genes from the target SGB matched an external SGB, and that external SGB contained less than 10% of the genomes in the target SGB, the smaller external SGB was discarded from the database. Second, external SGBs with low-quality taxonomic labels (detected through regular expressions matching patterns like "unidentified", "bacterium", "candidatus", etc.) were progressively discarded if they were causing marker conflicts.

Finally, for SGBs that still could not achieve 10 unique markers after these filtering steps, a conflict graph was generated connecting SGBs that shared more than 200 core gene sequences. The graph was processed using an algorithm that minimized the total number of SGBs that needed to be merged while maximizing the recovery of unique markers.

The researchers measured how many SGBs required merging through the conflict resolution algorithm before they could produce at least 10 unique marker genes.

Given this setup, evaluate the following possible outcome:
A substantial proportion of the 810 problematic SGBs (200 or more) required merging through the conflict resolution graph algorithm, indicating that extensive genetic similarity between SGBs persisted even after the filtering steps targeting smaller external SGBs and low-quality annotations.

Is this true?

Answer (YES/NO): YES